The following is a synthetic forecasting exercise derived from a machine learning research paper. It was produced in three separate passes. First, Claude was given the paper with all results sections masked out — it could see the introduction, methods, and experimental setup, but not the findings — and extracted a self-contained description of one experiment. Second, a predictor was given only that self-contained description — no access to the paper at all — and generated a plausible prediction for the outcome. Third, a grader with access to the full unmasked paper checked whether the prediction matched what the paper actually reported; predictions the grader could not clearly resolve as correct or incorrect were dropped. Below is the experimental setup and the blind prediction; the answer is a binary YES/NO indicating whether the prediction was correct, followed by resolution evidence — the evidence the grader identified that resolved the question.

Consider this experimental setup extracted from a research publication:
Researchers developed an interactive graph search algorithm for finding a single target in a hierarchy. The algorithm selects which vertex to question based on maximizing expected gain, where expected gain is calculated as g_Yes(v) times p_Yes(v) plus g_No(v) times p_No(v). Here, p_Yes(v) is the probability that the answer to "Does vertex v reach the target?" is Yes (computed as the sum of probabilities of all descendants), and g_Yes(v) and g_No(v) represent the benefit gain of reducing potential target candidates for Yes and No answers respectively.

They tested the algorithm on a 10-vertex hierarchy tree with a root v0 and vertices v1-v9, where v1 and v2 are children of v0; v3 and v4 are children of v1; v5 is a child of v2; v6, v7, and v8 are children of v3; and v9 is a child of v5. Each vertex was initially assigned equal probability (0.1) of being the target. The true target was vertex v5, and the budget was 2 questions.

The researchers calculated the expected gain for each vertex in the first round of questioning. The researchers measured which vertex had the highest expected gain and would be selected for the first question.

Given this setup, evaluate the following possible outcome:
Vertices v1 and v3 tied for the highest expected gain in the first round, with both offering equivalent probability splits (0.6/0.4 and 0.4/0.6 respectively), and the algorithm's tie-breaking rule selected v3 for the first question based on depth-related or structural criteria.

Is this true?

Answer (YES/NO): NO